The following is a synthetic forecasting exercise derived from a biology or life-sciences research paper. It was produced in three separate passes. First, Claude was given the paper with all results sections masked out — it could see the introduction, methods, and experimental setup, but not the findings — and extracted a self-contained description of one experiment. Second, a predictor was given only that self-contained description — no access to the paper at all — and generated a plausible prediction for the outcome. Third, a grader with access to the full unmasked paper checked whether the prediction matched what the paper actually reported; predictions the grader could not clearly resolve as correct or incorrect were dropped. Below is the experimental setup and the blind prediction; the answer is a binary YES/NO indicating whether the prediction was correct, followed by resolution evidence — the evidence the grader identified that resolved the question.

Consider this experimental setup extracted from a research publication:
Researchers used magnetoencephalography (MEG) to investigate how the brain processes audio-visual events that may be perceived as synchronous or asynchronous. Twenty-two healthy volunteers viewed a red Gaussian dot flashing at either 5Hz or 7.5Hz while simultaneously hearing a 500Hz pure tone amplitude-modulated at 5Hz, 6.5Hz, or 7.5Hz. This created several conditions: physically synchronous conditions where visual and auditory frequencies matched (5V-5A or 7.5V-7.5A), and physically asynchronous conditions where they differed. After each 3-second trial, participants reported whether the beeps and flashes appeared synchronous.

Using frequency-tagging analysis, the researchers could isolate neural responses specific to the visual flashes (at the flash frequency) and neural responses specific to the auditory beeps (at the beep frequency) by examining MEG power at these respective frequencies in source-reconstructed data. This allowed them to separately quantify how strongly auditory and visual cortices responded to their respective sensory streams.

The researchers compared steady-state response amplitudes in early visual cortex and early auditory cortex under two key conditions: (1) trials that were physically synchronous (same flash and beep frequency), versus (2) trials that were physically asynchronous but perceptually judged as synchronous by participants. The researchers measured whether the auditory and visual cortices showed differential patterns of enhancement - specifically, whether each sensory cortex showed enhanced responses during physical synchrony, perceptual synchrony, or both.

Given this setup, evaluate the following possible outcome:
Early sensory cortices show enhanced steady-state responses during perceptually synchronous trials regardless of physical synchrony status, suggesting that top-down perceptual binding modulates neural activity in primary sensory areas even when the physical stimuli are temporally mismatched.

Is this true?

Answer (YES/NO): NO